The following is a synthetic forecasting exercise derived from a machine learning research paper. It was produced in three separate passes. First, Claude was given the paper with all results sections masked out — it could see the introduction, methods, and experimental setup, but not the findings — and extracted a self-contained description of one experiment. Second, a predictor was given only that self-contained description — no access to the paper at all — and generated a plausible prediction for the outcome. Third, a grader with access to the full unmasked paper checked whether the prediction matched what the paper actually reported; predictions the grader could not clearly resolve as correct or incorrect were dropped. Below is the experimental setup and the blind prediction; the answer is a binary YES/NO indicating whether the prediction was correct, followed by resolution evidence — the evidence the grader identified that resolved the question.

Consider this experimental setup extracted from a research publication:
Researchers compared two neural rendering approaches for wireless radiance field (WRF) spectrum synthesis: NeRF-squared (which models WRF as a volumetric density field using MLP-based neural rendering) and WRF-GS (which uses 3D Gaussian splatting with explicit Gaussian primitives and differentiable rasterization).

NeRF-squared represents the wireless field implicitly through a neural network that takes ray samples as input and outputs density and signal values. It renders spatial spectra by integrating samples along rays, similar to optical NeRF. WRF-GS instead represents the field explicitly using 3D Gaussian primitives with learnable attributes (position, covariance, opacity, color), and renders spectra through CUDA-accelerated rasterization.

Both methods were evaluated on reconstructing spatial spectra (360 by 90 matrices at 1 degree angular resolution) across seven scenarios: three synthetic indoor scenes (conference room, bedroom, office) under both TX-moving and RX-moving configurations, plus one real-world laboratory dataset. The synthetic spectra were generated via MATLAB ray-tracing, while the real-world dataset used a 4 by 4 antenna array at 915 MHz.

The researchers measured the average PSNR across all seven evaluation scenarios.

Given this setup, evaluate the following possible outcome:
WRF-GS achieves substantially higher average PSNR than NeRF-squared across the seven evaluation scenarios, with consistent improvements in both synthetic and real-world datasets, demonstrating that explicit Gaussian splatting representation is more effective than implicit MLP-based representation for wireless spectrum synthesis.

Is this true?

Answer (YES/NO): NO